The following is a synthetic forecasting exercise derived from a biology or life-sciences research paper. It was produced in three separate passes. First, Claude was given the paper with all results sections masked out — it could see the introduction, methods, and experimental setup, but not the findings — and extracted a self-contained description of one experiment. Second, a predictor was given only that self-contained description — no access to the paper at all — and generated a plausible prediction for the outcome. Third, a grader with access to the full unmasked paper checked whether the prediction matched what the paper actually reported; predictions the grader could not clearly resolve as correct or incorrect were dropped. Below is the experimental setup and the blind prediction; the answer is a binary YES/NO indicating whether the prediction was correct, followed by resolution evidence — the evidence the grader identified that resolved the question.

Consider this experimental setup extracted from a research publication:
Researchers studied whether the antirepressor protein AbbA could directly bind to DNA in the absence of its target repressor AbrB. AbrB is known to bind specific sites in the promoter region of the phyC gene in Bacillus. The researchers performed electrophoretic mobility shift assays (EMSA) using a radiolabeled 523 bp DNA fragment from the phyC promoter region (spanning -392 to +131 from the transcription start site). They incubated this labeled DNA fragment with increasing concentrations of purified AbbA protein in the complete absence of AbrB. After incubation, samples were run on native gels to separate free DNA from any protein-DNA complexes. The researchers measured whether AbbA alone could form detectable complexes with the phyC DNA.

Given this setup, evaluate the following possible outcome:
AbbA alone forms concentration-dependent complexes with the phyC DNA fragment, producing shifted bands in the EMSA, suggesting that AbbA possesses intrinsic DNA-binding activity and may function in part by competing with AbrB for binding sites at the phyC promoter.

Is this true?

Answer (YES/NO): NO